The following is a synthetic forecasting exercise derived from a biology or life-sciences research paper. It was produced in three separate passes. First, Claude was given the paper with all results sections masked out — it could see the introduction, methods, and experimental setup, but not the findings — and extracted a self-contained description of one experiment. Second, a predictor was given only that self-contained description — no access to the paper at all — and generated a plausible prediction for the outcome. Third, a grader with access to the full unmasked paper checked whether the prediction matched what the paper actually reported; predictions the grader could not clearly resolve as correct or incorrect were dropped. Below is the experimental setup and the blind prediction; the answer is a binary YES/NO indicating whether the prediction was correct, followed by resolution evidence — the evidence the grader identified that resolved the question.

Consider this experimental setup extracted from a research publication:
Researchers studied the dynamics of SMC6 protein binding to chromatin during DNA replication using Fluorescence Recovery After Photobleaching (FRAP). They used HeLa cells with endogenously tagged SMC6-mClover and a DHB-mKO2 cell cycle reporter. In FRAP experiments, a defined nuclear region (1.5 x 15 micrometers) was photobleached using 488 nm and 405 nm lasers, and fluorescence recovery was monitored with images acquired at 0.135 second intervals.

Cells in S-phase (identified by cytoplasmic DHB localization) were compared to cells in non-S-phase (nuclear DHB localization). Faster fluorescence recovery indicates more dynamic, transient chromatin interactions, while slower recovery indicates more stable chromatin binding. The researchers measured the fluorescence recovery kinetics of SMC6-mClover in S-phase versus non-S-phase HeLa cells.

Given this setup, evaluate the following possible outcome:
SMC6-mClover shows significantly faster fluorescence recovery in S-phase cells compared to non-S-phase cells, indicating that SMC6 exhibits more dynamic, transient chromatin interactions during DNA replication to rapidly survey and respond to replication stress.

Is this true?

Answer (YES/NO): NO